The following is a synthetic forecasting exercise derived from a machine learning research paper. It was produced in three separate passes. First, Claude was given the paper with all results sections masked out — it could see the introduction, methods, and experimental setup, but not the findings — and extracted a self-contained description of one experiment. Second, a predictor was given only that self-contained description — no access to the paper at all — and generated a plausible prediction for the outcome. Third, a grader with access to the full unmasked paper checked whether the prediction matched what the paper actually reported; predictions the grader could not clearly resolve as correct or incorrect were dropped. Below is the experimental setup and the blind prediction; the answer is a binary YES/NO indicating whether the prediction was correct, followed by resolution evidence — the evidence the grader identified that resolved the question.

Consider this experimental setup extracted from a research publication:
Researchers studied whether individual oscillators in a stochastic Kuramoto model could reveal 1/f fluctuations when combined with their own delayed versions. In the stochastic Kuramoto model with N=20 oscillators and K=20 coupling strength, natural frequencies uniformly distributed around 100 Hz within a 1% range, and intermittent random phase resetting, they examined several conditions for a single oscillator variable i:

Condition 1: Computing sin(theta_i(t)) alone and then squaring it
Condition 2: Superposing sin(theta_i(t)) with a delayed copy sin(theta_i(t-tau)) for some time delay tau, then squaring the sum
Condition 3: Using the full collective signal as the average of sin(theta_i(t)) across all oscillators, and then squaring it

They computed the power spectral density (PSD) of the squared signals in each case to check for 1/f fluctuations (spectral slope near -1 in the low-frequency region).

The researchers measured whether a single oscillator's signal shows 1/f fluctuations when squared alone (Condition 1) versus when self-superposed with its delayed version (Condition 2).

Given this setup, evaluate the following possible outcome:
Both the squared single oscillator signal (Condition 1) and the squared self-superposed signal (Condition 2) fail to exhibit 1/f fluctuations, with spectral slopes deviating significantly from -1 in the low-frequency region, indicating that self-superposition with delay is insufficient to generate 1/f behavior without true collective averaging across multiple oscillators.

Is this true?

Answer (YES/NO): NO